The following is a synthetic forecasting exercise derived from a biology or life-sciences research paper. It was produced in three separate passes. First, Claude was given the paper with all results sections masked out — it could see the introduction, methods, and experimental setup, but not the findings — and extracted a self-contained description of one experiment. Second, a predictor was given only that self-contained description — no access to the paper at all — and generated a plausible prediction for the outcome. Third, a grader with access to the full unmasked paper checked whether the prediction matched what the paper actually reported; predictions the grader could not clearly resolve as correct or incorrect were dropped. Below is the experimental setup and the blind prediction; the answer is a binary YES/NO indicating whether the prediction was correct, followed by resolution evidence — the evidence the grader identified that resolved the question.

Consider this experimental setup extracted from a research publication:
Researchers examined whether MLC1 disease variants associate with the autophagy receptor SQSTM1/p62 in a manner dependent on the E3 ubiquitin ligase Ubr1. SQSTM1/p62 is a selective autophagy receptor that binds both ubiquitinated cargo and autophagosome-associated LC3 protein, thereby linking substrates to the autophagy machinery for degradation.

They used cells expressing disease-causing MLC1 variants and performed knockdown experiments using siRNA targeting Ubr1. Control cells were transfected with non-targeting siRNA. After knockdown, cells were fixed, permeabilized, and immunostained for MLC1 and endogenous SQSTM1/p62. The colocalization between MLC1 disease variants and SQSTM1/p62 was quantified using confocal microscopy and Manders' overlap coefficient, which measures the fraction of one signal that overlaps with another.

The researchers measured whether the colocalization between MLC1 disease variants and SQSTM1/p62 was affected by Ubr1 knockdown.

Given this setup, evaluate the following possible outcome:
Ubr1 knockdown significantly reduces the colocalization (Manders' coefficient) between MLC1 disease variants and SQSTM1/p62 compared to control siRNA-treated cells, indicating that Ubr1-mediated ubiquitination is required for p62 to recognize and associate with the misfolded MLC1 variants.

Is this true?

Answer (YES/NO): NO